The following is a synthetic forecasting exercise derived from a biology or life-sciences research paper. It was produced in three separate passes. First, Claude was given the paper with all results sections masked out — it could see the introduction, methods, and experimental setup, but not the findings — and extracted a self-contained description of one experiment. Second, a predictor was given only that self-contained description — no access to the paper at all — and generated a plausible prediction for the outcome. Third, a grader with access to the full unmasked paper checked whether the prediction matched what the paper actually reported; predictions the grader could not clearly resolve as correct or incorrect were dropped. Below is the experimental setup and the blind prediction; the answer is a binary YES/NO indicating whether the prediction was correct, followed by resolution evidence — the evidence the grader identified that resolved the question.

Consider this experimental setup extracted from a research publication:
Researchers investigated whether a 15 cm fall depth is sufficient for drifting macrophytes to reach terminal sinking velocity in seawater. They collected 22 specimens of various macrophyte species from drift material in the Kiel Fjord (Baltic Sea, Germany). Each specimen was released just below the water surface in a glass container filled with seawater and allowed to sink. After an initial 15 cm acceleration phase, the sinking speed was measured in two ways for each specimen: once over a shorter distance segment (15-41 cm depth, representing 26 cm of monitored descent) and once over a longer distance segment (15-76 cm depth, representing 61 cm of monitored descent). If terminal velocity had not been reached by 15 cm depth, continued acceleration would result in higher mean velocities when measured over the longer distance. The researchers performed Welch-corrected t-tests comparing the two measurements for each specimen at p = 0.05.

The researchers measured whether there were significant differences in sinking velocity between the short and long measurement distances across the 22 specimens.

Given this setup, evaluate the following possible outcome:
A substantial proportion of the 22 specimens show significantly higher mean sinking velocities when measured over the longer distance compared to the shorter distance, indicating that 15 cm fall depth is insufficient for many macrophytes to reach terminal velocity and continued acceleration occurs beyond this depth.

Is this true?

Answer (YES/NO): NO